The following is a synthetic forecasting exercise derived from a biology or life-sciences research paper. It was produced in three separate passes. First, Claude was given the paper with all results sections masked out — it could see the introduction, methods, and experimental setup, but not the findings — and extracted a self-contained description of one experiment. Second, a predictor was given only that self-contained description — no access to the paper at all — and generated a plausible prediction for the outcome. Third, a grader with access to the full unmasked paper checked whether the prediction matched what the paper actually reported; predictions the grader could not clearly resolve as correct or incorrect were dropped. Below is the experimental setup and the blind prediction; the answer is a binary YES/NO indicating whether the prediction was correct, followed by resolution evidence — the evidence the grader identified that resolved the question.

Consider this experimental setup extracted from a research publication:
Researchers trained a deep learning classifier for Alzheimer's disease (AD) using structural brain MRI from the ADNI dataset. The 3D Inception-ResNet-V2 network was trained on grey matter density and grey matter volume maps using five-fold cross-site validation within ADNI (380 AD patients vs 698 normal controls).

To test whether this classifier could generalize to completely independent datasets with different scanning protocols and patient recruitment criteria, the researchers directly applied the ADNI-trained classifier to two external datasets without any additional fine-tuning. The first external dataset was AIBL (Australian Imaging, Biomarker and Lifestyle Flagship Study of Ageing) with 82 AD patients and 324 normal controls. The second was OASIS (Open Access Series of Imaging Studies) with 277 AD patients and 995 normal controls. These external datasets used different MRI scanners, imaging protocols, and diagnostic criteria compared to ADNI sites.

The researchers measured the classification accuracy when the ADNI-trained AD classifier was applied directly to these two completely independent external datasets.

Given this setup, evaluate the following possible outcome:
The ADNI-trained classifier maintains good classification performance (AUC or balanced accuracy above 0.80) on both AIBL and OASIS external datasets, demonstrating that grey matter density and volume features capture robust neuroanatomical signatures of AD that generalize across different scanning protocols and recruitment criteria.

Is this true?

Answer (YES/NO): YES